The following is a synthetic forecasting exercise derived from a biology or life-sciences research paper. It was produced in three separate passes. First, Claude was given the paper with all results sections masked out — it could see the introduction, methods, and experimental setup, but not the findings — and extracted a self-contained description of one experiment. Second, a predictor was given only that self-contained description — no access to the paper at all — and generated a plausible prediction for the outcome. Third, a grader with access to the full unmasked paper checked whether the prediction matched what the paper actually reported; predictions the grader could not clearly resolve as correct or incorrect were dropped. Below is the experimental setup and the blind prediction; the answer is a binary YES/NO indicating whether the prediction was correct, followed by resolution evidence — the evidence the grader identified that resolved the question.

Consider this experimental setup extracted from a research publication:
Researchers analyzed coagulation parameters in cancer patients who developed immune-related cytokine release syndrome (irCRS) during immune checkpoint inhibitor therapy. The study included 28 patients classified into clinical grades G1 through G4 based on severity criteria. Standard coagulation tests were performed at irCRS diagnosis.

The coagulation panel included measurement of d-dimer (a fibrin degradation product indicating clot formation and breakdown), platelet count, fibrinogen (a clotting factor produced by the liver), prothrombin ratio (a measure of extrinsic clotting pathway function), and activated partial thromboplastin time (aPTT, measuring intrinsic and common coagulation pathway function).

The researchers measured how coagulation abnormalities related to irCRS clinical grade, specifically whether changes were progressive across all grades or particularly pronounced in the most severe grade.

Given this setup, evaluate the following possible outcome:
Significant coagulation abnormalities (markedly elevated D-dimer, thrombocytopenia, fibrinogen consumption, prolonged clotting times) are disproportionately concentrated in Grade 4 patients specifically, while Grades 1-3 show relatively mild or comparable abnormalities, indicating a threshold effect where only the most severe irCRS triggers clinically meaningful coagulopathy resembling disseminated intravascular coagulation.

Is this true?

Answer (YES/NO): NO